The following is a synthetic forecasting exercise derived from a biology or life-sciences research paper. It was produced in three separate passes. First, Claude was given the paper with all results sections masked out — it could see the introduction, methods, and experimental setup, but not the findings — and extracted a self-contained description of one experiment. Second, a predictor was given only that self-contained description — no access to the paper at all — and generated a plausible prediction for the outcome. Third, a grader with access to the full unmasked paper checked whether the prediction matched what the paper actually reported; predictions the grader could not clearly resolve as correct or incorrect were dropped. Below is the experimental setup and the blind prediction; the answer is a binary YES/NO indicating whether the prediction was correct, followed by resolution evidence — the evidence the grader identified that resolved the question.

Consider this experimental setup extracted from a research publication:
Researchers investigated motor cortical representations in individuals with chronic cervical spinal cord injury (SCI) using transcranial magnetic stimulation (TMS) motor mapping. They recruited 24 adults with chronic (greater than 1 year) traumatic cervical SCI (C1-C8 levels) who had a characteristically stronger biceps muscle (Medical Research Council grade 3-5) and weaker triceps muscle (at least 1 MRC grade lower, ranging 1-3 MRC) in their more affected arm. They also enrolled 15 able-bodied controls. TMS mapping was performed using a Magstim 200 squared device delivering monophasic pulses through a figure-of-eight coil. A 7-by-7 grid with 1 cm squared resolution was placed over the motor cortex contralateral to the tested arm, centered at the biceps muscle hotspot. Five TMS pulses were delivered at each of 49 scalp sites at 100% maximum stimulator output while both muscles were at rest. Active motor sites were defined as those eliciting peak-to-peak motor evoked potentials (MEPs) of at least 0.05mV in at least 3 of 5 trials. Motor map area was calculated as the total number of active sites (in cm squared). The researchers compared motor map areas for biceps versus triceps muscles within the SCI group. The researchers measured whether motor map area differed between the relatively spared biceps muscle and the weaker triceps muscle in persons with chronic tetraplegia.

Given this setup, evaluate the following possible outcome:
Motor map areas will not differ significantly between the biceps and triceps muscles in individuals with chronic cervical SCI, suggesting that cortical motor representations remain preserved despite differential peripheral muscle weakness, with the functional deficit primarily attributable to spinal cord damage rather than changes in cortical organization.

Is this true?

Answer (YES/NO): NO